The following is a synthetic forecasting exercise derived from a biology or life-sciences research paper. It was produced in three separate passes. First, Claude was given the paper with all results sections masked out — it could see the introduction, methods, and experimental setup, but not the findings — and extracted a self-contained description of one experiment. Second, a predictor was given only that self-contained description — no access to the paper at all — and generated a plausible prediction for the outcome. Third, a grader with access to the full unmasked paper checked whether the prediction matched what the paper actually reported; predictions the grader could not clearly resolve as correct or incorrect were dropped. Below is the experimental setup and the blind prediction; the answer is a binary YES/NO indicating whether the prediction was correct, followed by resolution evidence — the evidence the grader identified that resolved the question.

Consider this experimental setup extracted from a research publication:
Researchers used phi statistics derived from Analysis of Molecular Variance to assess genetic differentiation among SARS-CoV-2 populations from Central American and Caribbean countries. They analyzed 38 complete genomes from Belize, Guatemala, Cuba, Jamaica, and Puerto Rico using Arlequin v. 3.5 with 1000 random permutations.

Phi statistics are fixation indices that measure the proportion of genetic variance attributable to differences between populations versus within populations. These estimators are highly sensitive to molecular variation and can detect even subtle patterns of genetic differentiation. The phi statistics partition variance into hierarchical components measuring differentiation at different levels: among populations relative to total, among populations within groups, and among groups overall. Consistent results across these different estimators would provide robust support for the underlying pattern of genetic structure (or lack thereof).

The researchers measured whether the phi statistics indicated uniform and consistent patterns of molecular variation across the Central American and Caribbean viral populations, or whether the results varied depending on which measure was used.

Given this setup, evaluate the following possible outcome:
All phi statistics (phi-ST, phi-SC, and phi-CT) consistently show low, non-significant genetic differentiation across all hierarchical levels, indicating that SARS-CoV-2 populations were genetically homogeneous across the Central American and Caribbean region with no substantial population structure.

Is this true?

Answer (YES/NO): NO